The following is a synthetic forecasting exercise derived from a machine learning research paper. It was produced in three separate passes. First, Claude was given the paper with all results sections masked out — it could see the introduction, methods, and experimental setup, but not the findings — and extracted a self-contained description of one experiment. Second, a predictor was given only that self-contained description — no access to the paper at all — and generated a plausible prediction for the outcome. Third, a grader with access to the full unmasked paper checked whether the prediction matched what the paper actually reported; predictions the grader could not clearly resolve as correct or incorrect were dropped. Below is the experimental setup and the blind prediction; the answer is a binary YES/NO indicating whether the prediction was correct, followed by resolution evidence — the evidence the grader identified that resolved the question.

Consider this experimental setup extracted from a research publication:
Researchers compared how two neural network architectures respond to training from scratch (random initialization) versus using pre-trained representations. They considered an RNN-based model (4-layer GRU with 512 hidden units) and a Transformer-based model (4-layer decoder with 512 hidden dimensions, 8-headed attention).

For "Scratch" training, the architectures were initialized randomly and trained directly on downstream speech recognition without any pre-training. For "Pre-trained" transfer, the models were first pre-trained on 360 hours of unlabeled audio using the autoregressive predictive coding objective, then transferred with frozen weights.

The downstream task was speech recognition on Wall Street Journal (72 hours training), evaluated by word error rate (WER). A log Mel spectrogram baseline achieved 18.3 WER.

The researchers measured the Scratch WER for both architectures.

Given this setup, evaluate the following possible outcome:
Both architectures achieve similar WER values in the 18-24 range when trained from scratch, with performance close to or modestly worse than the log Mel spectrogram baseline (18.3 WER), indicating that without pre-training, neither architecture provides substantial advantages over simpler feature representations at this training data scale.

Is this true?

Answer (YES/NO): NO